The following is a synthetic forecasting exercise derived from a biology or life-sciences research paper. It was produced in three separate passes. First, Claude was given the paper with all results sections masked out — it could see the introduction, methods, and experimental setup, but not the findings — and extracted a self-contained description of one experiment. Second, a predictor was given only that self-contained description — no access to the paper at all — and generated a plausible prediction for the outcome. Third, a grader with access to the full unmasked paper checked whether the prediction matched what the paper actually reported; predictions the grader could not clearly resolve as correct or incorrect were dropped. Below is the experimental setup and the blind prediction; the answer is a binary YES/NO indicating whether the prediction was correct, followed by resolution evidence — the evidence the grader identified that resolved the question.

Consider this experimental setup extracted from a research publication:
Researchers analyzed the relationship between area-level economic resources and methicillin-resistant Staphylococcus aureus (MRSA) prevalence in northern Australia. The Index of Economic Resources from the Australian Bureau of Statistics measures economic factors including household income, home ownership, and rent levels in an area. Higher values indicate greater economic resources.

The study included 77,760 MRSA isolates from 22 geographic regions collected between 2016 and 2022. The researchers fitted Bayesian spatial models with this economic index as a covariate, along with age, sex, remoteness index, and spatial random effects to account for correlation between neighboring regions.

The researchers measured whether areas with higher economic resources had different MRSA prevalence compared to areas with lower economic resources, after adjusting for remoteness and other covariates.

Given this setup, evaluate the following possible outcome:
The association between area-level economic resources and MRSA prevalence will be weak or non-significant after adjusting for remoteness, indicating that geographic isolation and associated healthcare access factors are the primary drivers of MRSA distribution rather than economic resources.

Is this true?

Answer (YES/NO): YES